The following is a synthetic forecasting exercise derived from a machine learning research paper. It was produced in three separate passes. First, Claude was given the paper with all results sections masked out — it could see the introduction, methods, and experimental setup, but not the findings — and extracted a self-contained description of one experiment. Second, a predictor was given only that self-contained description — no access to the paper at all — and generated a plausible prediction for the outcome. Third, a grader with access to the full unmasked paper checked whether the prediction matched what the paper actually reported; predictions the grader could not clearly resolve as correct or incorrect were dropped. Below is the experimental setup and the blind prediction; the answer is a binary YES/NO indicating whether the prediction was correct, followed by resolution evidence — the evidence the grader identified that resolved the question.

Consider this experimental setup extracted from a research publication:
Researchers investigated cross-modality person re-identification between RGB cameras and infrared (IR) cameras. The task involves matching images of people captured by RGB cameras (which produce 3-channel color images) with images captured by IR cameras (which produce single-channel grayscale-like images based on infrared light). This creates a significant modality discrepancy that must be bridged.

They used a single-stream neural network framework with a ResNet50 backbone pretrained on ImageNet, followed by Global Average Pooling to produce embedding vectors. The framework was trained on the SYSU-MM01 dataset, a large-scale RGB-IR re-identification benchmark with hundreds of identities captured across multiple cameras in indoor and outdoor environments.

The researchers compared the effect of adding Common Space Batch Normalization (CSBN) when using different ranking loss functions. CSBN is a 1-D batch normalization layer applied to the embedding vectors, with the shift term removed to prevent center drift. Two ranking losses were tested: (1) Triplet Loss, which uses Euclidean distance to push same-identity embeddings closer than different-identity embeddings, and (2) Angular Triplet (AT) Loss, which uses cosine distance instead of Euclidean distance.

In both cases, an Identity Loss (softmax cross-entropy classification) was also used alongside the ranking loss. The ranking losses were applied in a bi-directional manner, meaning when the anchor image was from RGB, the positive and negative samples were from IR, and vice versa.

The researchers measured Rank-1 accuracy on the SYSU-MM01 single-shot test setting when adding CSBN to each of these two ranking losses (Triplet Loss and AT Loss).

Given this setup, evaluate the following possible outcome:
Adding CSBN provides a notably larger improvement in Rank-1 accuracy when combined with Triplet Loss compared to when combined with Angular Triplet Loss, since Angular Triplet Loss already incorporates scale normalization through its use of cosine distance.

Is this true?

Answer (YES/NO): NO